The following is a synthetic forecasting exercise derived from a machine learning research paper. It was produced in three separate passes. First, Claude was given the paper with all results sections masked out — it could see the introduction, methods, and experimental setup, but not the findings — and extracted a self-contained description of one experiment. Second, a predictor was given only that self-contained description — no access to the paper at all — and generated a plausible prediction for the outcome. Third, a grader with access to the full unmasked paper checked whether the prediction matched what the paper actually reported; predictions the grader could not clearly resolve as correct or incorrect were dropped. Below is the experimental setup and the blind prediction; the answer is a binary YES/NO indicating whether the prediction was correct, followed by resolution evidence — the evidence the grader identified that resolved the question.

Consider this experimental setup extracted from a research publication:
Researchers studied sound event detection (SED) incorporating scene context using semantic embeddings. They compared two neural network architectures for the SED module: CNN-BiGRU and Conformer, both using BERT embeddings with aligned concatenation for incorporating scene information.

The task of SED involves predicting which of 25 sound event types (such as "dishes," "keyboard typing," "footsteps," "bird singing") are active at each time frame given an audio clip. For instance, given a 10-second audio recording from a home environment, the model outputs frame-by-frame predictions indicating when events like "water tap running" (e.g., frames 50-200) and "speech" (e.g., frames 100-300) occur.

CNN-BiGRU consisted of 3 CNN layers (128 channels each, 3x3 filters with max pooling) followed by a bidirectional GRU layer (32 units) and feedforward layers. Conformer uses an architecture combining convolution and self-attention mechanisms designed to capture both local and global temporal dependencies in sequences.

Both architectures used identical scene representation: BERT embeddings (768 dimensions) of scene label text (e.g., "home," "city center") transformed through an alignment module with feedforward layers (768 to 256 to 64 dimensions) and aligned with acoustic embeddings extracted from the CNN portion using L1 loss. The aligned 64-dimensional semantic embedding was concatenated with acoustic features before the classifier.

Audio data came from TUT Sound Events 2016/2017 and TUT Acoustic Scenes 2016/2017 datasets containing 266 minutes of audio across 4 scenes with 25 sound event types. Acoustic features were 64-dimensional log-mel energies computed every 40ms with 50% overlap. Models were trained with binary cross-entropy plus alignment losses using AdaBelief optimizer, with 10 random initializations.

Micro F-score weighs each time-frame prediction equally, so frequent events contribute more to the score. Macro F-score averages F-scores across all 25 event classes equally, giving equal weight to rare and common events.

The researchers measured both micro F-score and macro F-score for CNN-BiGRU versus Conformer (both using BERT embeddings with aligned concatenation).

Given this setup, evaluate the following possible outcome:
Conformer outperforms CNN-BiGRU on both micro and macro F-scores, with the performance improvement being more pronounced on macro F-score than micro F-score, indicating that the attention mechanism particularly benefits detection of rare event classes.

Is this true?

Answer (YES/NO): NO